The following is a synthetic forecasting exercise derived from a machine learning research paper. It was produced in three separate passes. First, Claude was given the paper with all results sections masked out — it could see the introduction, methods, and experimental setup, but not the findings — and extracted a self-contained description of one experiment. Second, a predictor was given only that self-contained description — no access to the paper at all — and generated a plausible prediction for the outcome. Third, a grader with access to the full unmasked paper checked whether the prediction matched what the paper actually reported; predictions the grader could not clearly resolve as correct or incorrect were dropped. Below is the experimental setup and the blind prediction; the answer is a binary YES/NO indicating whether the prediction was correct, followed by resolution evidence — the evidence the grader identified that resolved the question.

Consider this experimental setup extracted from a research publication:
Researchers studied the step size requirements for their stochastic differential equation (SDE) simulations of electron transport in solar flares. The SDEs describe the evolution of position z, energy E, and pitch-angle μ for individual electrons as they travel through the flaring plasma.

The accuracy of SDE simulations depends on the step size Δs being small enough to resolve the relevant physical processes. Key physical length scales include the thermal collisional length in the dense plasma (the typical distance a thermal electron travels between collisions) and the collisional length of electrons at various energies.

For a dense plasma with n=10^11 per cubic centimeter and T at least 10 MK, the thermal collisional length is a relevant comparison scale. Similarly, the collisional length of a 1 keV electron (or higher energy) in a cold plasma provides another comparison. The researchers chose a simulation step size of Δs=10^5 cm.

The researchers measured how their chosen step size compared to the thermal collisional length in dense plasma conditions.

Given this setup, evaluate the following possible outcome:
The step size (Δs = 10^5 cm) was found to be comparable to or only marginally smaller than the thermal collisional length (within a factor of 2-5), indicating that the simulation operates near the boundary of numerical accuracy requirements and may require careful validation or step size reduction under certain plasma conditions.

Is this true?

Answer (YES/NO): NO